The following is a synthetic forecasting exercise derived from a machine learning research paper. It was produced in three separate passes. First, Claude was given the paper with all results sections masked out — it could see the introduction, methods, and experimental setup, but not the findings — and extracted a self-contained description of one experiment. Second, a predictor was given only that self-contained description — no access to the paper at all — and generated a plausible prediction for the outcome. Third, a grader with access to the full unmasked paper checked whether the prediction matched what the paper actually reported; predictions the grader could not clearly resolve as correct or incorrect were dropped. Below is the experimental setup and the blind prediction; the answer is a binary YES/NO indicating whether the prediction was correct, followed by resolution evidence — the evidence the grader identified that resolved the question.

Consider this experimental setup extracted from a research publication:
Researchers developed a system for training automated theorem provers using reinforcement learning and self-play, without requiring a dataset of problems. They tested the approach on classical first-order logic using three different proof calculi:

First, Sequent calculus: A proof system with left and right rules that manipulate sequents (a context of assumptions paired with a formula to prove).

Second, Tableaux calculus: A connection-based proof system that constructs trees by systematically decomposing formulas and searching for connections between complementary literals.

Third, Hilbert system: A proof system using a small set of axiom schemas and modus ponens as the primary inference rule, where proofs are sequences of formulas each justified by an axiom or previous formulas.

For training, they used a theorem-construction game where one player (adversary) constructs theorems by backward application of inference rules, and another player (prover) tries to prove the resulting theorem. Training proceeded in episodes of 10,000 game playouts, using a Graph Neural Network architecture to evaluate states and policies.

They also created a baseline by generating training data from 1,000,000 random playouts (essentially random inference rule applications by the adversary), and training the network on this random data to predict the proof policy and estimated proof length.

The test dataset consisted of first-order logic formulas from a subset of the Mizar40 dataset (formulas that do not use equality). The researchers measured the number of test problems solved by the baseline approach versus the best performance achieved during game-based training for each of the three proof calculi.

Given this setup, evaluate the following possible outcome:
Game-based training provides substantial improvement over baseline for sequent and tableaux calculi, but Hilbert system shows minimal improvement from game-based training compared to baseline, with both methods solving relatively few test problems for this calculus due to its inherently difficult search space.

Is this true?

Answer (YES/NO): NO